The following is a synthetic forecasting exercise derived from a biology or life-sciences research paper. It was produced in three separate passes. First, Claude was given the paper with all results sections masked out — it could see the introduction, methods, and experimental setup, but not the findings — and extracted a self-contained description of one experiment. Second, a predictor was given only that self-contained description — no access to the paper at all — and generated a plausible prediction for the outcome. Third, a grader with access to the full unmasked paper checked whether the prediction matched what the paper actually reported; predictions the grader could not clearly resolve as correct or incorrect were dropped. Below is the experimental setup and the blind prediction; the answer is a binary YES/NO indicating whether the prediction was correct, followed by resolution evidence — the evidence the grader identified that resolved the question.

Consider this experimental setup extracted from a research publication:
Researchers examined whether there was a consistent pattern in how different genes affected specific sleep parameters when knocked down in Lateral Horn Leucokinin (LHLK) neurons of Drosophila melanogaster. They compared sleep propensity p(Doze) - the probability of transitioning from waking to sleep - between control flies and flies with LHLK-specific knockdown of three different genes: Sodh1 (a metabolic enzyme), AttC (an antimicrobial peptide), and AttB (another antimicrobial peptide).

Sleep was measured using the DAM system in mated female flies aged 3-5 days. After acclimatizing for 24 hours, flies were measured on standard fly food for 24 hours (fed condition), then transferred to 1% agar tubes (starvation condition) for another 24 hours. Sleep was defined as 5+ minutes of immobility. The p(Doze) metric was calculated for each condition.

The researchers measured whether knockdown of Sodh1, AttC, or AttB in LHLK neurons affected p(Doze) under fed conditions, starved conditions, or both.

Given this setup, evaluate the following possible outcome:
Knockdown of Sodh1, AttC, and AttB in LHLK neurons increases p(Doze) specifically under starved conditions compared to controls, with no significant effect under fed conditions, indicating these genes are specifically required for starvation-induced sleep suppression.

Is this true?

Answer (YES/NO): YES